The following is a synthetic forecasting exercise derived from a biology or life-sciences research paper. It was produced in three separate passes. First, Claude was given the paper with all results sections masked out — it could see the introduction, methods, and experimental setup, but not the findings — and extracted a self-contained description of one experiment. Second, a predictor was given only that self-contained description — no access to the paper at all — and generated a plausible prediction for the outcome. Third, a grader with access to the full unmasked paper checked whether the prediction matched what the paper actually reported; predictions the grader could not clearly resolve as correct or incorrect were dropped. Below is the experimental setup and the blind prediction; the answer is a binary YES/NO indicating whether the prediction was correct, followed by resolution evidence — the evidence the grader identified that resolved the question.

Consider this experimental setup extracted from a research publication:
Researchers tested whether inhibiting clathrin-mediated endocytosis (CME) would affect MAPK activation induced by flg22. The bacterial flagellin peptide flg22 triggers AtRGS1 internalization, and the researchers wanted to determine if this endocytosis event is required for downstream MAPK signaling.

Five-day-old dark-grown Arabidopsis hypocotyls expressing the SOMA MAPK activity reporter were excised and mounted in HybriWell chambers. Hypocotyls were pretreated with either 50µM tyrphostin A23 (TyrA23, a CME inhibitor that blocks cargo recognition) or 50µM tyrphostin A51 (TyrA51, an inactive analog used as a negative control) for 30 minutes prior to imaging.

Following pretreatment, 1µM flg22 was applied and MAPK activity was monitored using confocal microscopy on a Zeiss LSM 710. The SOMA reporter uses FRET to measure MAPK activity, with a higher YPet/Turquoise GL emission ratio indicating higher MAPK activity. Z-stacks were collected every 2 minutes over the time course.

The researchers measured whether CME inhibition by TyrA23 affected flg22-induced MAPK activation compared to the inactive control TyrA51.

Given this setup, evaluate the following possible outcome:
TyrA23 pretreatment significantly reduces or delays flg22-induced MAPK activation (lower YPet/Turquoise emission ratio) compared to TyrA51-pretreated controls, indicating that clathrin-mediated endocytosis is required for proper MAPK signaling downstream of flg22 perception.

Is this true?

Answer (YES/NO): YES